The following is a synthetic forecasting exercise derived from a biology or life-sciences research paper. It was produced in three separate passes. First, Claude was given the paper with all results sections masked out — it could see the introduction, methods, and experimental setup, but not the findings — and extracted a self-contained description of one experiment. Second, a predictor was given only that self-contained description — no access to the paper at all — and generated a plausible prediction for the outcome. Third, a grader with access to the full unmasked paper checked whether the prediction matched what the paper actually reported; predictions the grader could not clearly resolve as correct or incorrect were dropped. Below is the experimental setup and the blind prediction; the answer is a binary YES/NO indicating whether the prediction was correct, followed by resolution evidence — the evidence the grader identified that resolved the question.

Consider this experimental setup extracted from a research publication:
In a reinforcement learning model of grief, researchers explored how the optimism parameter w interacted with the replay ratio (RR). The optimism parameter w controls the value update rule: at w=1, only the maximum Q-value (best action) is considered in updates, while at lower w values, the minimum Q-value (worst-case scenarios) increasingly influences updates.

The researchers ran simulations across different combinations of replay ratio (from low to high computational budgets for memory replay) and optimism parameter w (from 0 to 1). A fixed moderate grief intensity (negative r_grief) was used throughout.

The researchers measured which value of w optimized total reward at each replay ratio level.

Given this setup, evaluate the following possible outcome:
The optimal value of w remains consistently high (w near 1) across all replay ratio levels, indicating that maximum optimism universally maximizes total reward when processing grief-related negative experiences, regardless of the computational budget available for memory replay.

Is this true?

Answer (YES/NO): NO